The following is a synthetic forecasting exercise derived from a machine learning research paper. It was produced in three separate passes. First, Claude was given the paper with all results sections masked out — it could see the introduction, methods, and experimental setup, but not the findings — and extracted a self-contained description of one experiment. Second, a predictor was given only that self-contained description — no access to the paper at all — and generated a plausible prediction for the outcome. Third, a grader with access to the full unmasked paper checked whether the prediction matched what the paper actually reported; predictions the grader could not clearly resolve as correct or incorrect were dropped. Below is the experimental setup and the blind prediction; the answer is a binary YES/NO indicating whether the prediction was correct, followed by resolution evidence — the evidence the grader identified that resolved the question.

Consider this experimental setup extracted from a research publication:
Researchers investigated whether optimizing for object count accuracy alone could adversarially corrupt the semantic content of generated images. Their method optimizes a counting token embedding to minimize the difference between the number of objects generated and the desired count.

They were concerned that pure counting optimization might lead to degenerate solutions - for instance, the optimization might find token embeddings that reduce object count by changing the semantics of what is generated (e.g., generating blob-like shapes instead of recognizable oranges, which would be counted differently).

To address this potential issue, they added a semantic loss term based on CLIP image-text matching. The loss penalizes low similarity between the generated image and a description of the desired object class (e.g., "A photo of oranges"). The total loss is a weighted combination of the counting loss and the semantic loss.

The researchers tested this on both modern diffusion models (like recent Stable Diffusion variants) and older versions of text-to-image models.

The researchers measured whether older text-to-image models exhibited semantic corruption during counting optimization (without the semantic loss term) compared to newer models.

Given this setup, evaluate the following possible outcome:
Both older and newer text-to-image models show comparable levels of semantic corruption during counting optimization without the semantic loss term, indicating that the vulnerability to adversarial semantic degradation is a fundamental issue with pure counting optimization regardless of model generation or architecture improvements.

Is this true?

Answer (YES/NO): NO